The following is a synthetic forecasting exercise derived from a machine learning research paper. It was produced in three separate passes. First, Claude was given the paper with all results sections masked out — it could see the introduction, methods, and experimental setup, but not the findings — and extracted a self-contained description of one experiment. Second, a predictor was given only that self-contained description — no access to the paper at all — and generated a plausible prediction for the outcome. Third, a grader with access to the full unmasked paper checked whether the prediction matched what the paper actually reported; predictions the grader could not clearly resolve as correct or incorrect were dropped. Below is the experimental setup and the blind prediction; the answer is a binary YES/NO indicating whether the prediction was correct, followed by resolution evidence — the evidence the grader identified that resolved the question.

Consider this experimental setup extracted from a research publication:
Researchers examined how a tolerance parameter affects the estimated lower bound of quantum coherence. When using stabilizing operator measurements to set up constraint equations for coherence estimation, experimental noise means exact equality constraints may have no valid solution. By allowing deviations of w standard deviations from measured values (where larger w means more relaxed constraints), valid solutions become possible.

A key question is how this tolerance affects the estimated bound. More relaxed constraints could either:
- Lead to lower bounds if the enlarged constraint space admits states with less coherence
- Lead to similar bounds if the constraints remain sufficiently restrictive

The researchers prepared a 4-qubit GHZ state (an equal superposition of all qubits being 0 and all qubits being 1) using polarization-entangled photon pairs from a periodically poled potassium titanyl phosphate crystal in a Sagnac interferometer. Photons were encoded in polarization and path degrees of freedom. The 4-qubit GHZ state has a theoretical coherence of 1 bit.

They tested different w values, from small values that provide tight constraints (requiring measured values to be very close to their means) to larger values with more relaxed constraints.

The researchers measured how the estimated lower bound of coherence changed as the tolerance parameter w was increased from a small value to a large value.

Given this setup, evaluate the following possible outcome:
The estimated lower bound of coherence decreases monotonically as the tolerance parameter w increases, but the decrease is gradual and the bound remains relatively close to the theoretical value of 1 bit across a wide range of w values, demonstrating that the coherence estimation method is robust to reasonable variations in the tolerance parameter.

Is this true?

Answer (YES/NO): NO